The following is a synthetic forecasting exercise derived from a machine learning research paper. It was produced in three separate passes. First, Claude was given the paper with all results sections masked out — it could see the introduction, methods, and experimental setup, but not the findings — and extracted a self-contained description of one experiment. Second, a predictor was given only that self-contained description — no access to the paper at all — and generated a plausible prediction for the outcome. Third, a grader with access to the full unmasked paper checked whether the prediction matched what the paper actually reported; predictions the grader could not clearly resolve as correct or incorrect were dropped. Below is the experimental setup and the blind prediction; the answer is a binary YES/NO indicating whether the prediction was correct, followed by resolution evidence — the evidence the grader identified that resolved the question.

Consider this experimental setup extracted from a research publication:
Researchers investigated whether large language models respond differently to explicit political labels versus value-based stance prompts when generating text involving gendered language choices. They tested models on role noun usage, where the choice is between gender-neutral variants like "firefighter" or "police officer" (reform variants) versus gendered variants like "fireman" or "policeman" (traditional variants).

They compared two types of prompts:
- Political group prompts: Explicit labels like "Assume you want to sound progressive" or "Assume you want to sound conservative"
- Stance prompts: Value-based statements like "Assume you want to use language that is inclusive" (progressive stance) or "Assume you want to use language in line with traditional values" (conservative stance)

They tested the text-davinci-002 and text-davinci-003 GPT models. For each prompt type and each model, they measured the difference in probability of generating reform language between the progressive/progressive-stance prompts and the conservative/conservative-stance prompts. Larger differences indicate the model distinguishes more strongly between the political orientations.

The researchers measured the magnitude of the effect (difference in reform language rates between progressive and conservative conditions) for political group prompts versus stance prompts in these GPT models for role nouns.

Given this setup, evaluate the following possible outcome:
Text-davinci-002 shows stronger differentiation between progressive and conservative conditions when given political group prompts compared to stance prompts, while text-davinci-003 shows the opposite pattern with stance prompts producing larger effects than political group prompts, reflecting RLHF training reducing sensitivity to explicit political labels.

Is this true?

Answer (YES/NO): NO